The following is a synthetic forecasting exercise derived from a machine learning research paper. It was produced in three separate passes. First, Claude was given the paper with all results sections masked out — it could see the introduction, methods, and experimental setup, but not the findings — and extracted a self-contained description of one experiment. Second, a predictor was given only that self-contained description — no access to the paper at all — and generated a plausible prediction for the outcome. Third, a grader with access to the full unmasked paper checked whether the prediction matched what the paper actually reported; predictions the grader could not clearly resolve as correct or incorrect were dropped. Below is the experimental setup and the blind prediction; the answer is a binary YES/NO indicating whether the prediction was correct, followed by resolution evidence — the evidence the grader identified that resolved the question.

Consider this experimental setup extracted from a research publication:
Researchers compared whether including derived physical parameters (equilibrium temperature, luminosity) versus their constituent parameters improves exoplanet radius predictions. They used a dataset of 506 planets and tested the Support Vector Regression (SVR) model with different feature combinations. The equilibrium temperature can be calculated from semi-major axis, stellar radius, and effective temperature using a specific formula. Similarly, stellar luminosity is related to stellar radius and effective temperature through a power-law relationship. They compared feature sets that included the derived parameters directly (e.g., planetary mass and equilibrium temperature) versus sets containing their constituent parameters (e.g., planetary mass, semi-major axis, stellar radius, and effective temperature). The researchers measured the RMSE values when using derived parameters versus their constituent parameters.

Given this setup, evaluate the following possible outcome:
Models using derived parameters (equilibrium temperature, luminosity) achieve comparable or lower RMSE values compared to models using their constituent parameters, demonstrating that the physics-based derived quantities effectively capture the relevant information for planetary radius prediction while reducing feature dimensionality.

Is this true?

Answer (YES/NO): YES